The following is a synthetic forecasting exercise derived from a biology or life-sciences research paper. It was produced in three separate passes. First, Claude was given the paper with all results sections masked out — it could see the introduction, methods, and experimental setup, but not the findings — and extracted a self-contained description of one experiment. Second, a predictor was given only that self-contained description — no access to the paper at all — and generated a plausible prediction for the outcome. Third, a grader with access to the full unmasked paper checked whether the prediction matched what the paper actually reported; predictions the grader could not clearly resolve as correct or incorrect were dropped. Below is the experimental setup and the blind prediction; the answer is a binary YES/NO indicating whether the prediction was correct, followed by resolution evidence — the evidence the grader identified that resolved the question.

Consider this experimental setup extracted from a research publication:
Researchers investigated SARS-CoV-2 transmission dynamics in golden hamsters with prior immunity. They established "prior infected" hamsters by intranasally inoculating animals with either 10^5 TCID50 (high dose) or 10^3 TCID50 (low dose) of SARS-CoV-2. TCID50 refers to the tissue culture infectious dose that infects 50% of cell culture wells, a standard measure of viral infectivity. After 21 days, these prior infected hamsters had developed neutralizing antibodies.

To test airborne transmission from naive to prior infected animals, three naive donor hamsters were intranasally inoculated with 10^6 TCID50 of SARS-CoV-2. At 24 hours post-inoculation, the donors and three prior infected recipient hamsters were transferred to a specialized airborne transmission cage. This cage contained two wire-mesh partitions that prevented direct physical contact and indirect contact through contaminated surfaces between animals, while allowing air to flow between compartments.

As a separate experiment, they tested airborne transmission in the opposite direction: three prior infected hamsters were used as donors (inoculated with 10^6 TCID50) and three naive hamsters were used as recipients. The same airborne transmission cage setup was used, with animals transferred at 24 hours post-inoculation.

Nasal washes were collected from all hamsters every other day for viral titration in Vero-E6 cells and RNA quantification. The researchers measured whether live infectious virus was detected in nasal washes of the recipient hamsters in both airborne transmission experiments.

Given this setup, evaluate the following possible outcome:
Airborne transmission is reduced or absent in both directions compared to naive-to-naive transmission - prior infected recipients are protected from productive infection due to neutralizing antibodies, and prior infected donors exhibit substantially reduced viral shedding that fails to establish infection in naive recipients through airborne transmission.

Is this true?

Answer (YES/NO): NO